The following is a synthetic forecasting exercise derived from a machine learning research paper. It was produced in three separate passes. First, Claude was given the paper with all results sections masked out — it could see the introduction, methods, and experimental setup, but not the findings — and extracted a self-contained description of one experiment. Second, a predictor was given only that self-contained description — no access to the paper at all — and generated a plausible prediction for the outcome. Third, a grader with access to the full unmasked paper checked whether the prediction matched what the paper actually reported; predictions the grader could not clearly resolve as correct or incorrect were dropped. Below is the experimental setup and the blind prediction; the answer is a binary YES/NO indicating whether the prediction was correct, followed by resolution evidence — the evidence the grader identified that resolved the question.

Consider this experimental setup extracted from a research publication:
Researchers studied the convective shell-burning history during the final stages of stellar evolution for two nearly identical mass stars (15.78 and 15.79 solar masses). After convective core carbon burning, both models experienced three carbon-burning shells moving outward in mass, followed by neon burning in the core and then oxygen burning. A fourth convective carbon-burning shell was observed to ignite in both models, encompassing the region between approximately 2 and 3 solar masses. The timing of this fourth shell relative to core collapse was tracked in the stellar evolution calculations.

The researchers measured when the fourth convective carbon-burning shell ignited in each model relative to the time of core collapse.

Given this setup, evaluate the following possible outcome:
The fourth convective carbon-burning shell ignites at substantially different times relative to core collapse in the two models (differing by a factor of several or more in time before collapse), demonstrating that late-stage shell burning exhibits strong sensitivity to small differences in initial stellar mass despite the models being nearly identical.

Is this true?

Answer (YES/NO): YES